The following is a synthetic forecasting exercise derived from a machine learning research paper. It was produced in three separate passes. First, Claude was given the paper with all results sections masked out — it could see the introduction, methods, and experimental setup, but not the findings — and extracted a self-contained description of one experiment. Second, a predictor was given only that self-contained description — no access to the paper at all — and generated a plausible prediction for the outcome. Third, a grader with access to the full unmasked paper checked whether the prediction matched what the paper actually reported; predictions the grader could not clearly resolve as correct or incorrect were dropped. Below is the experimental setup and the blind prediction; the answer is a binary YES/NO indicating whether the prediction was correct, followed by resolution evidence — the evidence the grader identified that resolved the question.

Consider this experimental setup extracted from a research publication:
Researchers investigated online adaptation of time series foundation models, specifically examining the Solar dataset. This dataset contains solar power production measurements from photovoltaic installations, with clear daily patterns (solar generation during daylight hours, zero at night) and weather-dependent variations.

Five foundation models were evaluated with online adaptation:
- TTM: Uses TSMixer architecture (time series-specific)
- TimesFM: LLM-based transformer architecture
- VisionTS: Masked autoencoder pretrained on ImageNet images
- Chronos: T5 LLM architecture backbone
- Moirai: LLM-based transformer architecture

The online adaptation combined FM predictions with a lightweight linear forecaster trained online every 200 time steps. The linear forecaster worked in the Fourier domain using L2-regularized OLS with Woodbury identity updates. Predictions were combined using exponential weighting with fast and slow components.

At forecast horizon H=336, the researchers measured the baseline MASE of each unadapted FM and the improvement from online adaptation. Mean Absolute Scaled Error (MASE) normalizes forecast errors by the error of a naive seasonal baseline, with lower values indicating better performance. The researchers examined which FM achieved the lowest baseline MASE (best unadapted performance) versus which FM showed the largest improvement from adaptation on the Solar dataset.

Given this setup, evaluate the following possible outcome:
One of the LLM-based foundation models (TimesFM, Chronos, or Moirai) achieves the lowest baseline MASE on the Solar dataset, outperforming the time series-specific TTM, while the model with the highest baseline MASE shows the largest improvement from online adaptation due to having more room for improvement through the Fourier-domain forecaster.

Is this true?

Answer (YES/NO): YES